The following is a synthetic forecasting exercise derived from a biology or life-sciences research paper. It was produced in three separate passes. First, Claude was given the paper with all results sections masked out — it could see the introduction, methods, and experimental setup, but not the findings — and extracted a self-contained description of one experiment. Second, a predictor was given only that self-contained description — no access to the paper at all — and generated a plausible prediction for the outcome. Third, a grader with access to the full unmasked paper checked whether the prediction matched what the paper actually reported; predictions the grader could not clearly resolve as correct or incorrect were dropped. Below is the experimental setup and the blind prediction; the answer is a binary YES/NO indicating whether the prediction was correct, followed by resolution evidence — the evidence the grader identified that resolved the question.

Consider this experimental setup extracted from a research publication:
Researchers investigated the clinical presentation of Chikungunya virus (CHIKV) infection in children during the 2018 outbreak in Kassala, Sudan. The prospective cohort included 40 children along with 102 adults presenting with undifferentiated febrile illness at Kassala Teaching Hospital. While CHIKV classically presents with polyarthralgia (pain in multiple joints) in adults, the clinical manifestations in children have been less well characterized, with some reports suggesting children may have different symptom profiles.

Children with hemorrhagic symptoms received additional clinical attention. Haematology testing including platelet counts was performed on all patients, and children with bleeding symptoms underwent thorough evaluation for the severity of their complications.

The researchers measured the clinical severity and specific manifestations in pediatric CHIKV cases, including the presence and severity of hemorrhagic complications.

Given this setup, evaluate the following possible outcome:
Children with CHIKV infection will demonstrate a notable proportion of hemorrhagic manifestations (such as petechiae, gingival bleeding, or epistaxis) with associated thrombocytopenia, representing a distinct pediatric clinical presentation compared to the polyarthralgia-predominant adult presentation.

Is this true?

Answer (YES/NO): NO